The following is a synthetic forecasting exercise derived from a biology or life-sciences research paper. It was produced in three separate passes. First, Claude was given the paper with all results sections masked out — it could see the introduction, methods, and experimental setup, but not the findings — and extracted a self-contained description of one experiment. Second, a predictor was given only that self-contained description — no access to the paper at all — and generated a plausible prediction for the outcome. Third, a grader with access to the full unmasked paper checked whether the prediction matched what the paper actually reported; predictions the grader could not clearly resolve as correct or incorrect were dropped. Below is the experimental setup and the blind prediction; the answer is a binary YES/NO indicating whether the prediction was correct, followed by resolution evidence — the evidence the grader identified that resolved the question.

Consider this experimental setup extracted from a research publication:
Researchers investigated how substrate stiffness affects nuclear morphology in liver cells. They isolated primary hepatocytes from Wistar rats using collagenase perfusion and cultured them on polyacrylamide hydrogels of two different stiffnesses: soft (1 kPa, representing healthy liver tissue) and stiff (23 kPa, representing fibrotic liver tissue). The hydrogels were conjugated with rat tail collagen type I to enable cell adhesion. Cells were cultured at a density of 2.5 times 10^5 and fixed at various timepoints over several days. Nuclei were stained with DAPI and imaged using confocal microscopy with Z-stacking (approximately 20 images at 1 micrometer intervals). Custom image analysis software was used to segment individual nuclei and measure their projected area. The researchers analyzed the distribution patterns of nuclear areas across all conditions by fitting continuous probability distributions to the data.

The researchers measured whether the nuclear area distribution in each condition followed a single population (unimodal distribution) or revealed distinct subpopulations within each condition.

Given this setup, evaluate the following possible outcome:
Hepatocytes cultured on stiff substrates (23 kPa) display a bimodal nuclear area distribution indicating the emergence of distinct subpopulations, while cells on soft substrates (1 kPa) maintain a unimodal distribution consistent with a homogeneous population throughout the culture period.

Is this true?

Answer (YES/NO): NO